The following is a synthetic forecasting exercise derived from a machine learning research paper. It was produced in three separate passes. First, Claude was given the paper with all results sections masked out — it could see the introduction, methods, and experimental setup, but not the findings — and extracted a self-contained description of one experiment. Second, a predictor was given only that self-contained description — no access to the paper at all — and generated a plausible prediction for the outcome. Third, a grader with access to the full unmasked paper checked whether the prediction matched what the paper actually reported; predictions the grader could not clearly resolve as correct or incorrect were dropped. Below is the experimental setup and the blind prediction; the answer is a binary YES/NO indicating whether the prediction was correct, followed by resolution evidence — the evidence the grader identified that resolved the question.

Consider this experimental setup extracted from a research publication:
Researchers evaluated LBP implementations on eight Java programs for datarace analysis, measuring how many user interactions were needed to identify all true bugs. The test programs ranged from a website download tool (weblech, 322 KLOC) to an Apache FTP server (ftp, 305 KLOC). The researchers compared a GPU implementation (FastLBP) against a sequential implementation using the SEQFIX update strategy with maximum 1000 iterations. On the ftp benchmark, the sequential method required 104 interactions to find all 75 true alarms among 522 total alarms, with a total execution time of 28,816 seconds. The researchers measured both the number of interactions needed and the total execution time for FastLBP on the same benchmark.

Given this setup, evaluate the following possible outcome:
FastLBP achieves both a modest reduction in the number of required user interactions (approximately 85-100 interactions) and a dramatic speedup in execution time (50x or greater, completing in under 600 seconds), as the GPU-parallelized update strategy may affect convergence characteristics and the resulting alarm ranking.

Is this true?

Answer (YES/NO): NO